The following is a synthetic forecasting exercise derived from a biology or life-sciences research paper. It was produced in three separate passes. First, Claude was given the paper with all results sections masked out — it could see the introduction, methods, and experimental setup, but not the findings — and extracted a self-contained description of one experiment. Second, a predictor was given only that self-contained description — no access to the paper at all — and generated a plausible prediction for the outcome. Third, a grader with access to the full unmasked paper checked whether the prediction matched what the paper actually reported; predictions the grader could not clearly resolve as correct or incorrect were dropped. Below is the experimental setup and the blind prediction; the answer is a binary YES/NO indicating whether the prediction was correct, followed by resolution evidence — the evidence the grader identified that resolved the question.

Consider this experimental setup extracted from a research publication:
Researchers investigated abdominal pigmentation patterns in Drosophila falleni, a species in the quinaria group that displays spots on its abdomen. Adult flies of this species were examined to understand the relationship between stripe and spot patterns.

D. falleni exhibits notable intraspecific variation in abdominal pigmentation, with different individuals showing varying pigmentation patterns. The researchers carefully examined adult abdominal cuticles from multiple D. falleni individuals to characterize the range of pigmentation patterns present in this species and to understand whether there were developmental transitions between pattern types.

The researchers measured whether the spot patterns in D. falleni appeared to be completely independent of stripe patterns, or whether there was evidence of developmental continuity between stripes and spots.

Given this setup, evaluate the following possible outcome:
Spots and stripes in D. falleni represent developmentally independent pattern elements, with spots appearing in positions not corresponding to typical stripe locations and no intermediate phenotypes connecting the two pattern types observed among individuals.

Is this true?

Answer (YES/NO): NO